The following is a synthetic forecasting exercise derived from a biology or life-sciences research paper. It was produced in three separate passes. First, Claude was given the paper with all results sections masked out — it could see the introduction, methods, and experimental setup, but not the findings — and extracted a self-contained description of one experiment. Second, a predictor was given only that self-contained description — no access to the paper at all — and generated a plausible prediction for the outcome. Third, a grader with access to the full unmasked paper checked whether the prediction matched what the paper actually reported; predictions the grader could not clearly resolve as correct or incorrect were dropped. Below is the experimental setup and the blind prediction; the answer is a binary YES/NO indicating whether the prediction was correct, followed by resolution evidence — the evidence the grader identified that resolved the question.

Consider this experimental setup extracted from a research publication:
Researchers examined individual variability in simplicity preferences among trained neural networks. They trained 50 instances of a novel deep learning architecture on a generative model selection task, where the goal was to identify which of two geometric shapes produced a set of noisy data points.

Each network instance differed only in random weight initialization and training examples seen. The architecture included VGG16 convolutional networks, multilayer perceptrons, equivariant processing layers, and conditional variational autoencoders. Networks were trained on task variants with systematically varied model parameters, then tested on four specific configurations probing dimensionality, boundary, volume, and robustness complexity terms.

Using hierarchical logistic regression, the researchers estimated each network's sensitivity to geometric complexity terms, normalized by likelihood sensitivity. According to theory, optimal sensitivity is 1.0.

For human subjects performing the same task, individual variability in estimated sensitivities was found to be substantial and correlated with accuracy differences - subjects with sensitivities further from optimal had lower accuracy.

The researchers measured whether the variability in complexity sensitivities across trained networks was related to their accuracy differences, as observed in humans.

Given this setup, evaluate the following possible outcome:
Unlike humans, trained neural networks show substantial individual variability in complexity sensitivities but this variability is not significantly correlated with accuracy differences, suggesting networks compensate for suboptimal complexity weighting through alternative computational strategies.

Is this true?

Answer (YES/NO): NO